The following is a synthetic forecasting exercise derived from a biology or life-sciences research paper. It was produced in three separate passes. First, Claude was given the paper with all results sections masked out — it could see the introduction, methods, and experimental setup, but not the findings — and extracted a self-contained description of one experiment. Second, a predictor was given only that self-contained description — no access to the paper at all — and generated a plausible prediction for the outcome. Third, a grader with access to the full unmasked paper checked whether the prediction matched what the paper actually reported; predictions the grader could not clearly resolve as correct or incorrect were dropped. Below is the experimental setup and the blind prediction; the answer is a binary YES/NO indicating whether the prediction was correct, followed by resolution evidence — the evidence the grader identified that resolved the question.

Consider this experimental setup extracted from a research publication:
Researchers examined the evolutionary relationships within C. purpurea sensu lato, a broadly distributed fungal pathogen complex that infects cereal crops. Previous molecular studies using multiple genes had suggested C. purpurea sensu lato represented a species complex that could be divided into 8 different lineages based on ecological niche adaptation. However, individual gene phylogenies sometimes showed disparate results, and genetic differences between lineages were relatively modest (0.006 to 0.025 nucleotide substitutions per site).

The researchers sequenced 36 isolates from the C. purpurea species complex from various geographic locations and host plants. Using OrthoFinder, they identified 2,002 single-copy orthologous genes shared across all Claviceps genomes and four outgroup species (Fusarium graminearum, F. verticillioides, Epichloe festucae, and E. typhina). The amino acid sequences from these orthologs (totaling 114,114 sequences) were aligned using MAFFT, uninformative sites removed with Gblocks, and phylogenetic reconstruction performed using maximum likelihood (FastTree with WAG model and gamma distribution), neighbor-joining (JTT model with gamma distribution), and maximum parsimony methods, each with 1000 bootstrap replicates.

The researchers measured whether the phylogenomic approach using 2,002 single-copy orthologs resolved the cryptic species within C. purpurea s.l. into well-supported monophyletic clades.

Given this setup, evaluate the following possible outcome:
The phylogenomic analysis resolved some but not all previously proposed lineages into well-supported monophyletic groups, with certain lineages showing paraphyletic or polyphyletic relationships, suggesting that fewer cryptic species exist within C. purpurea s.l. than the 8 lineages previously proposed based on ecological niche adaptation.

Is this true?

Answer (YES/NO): NO